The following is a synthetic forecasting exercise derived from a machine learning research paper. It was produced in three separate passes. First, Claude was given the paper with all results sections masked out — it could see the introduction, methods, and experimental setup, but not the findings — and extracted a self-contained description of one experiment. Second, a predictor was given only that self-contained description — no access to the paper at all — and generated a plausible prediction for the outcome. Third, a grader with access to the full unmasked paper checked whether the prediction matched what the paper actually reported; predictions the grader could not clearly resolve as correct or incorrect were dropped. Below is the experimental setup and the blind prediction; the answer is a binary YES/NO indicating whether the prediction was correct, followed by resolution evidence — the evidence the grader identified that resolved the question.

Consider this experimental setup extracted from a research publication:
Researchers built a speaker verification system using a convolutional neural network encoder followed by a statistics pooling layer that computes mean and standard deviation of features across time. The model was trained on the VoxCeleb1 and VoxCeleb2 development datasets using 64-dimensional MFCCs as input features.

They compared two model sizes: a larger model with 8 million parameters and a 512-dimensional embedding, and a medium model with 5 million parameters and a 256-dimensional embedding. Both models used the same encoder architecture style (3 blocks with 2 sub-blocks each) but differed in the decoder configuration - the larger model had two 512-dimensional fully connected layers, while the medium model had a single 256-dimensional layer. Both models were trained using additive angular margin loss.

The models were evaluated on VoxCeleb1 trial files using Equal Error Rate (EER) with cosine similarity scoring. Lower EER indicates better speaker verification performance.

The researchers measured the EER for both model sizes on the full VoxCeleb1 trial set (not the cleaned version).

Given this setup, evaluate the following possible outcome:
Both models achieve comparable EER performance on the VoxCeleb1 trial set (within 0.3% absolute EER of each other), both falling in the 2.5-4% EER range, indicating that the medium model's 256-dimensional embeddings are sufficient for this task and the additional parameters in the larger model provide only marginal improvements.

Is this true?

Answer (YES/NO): NO